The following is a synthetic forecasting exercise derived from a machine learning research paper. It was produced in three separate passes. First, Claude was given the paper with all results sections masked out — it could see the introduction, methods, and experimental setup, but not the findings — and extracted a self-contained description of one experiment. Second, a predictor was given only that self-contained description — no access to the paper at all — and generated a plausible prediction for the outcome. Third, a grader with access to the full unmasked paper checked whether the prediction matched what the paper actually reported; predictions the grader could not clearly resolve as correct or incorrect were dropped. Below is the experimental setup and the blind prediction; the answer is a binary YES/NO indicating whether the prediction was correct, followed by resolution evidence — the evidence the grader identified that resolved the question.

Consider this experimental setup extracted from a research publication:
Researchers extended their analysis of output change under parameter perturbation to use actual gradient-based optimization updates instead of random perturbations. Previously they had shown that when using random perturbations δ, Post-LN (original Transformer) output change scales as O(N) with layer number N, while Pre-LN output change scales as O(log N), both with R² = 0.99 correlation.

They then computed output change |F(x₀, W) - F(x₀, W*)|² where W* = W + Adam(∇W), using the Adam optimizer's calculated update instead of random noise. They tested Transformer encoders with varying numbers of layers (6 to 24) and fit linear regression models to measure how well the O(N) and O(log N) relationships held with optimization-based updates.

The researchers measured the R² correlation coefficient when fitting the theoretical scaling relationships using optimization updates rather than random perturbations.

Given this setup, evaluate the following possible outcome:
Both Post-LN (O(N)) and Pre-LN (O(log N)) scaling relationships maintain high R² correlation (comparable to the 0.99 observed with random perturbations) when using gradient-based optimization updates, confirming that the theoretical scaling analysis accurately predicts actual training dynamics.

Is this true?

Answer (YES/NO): NO